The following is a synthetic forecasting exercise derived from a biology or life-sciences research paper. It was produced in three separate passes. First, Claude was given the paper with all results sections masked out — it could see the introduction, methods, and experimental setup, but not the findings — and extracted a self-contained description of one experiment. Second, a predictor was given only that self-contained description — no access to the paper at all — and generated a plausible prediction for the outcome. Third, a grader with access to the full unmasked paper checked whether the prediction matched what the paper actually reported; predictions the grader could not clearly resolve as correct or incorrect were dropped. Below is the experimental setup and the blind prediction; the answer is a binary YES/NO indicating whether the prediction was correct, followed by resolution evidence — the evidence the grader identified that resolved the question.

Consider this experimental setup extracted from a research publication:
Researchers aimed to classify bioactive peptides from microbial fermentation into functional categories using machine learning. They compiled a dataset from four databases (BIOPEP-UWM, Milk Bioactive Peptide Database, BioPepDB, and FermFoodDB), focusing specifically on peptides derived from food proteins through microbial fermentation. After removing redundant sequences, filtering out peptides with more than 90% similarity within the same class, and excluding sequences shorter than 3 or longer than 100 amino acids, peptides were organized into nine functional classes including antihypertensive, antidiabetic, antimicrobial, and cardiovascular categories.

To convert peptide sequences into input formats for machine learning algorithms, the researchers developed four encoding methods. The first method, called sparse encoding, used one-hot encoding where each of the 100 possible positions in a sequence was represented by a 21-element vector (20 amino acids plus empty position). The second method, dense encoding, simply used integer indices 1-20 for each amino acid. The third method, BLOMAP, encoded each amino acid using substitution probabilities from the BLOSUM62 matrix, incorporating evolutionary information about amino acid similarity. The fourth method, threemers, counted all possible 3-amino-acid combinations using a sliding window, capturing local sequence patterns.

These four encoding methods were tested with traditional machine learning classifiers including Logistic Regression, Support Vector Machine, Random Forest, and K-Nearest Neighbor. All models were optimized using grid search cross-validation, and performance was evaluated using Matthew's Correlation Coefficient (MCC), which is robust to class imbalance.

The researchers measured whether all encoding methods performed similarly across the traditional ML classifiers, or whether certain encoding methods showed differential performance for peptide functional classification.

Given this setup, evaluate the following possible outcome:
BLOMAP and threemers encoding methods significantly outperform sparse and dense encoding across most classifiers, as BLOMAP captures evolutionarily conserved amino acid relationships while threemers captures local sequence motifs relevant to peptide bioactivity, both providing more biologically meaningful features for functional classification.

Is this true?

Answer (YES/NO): NO